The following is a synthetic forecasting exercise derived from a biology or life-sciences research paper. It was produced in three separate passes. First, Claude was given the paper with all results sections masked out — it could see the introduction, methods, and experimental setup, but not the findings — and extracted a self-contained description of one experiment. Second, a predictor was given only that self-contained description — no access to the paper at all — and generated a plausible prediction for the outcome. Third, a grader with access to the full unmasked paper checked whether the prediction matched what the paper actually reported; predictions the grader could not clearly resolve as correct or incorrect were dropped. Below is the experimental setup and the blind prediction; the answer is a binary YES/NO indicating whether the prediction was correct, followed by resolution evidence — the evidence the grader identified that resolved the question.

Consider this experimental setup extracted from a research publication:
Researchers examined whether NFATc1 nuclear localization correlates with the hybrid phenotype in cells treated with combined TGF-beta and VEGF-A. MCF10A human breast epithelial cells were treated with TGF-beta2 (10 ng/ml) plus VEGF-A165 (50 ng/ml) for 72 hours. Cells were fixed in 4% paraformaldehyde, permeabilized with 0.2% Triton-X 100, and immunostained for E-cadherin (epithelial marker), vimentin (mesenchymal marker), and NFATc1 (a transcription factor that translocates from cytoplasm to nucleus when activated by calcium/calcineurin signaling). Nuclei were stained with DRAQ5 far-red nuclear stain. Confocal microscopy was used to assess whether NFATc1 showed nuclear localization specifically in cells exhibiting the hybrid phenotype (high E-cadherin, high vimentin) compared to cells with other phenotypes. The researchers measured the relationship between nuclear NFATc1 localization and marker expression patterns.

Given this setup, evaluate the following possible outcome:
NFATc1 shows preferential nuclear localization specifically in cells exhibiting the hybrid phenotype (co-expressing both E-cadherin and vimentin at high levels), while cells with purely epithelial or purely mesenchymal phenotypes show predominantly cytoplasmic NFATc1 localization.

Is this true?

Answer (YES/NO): NO